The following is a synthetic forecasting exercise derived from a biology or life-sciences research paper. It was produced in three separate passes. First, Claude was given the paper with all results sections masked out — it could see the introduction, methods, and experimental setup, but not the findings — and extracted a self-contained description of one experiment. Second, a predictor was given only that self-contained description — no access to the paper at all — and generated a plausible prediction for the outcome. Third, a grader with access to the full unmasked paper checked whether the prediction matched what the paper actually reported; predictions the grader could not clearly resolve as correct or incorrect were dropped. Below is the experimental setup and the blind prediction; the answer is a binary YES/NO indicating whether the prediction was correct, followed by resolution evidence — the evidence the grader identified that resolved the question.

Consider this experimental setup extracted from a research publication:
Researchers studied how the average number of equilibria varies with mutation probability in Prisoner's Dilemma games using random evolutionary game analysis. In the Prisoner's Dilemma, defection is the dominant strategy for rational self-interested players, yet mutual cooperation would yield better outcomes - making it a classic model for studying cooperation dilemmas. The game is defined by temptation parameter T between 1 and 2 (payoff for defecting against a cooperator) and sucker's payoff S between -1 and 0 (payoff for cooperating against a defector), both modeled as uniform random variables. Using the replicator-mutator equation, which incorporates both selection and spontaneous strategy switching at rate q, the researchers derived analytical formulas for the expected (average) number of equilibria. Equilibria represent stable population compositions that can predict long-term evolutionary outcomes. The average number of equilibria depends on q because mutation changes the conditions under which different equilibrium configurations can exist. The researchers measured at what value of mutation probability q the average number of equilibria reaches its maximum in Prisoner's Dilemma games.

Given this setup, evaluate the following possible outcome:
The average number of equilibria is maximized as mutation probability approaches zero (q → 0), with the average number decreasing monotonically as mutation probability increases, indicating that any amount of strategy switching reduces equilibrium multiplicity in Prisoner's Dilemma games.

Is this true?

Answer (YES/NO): NO